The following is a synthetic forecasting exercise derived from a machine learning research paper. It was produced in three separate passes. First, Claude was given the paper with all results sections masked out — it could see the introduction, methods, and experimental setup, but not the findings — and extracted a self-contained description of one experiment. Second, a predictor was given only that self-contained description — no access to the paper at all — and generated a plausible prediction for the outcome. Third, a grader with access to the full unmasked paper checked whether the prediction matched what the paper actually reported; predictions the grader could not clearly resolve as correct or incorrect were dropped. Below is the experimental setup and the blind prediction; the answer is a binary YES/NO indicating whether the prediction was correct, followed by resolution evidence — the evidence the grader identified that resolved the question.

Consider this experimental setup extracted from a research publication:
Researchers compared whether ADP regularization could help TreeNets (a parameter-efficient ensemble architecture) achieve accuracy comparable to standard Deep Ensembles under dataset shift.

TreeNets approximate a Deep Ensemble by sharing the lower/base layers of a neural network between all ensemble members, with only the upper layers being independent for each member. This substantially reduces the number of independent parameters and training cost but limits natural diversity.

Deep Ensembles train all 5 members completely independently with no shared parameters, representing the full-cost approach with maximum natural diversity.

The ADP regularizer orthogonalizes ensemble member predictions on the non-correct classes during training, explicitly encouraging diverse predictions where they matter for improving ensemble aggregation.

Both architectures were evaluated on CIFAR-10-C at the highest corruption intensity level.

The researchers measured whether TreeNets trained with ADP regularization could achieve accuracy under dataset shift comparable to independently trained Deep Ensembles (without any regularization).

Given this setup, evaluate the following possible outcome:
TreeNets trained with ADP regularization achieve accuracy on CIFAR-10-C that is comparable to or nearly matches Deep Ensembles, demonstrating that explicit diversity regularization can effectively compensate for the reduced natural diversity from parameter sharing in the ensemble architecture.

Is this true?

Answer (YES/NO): NO